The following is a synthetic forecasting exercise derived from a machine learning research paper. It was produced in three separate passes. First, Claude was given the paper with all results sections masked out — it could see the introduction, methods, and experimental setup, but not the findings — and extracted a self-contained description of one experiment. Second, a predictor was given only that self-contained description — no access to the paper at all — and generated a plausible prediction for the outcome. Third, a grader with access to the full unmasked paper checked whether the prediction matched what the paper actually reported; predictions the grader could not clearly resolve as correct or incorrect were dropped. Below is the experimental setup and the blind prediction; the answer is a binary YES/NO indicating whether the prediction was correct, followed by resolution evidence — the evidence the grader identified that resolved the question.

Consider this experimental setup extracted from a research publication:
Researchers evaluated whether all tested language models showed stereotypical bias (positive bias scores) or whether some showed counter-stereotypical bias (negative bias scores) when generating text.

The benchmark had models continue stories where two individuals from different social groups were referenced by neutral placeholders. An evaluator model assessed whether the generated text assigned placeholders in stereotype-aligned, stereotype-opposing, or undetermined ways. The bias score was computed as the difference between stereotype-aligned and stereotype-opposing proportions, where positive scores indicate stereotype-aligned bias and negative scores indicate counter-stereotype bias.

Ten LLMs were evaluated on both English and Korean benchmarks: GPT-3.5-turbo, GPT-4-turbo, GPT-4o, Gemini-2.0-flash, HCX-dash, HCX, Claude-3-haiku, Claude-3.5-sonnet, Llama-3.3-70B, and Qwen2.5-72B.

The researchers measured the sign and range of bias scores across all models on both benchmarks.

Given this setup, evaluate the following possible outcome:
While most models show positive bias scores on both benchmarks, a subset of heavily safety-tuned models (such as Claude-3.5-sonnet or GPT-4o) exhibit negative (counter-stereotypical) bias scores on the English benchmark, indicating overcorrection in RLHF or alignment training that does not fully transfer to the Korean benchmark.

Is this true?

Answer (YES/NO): NO